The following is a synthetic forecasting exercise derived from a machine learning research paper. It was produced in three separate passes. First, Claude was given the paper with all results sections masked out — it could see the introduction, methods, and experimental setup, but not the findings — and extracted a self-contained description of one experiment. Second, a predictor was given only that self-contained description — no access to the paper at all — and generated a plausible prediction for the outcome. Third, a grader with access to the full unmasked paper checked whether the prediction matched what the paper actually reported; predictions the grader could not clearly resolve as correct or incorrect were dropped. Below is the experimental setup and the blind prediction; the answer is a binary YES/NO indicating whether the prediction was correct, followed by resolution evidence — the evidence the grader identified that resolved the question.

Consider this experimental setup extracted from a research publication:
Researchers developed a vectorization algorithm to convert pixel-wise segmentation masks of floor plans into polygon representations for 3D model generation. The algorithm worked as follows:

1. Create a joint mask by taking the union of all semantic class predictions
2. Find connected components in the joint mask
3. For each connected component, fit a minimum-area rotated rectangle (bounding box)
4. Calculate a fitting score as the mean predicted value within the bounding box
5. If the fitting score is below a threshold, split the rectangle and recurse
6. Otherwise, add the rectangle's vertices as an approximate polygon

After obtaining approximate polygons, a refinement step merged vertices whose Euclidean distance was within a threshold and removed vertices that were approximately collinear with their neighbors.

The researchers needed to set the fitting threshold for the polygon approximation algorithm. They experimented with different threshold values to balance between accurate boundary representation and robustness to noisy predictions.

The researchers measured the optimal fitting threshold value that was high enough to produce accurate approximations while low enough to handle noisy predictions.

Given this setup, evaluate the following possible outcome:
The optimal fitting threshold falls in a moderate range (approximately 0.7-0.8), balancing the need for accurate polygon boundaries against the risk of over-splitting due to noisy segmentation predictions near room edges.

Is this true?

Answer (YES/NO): NO